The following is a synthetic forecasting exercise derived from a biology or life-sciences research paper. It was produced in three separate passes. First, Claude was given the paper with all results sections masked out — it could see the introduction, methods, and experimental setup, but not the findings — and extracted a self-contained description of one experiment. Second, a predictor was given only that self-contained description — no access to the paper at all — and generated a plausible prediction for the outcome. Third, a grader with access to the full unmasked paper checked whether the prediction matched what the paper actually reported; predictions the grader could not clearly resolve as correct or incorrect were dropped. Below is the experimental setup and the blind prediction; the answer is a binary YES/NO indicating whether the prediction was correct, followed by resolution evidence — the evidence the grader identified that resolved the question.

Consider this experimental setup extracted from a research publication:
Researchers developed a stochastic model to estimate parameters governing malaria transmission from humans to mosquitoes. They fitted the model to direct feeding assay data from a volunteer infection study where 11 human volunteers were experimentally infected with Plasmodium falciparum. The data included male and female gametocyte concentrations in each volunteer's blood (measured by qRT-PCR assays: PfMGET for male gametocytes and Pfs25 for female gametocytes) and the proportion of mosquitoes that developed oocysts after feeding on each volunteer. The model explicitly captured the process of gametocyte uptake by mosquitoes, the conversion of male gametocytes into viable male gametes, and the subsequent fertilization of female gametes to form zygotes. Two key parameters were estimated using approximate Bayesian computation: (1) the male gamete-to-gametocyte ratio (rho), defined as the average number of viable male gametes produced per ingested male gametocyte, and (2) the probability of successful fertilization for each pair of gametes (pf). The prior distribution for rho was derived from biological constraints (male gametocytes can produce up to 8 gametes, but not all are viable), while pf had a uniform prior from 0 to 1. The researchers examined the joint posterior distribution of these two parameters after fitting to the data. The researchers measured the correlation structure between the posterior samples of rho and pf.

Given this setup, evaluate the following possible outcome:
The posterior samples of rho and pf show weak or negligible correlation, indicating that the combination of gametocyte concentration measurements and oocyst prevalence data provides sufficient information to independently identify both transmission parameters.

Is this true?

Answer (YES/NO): NO